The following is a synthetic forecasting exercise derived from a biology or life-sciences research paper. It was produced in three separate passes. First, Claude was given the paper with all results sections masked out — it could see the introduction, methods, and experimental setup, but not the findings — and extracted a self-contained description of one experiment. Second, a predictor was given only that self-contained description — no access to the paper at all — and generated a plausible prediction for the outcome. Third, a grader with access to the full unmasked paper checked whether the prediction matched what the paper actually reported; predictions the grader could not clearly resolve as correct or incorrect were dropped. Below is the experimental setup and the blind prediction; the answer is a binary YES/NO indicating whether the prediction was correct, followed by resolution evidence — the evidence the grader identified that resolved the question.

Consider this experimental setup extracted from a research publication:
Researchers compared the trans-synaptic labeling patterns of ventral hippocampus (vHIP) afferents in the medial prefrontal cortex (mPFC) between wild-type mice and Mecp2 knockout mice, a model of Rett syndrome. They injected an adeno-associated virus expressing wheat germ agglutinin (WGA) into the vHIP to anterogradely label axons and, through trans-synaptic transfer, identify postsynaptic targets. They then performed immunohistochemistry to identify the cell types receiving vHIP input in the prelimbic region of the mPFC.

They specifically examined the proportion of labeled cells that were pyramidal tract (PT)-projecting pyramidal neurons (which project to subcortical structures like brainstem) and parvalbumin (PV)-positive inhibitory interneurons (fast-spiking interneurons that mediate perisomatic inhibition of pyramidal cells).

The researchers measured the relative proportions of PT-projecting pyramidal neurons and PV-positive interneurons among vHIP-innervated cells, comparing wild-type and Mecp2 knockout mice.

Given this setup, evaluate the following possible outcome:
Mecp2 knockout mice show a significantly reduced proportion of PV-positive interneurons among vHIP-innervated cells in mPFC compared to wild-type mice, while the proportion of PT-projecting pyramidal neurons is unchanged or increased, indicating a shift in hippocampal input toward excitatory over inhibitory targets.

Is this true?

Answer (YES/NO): NO